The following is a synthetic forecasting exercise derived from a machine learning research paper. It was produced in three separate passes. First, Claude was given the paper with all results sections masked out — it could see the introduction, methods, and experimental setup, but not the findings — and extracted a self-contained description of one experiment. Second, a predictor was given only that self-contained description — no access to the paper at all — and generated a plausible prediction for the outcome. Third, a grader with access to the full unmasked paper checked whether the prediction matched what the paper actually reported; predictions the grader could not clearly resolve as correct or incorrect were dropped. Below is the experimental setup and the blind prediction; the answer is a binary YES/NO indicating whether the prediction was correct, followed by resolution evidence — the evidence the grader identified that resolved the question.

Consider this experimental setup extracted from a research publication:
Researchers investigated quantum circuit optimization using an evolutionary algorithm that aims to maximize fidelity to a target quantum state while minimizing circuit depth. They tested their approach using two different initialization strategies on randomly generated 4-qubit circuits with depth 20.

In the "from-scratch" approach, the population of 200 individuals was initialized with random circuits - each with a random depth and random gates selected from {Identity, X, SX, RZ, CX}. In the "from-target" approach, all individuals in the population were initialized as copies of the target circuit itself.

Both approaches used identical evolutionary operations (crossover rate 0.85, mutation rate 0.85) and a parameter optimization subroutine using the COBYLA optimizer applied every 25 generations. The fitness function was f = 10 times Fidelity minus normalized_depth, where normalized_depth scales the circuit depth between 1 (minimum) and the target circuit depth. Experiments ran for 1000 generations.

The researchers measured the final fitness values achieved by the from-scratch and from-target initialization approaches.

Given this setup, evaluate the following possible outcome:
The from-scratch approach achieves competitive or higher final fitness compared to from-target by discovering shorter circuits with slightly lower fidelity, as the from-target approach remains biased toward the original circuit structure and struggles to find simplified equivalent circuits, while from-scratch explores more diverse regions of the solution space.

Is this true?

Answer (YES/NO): YES